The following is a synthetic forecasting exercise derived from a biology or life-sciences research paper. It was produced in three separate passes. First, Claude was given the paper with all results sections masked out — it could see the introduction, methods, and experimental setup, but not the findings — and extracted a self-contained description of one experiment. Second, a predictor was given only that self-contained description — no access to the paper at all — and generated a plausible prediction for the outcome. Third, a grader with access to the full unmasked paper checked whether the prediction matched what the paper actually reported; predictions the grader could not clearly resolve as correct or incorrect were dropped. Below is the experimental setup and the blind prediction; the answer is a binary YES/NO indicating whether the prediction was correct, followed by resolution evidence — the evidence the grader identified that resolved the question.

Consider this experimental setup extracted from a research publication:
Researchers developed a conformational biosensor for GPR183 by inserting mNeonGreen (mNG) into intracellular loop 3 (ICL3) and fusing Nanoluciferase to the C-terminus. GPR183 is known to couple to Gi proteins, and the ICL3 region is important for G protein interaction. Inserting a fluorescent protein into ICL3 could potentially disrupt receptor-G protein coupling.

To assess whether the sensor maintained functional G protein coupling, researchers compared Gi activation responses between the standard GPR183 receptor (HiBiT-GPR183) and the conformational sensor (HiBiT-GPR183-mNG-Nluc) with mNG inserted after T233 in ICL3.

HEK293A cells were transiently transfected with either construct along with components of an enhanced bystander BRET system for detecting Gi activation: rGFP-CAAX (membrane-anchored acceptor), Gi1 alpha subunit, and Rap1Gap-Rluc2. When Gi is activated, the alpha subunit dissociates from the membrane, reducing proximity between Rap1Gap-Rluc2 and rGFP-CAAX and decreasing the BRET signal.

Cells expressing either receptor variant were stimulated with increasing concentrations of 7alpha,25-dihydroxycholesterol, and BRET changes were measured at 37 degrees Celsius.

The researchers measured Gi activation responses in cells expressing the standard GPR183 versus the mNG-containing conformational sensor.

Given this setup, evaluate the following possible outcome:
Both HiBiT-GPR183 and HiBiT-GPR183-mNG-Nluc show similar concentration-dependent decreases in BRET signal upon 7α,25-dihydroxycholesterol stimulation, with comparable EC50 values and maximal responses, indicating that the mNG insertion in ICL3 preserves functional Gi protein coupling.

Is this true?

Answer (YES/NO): NO